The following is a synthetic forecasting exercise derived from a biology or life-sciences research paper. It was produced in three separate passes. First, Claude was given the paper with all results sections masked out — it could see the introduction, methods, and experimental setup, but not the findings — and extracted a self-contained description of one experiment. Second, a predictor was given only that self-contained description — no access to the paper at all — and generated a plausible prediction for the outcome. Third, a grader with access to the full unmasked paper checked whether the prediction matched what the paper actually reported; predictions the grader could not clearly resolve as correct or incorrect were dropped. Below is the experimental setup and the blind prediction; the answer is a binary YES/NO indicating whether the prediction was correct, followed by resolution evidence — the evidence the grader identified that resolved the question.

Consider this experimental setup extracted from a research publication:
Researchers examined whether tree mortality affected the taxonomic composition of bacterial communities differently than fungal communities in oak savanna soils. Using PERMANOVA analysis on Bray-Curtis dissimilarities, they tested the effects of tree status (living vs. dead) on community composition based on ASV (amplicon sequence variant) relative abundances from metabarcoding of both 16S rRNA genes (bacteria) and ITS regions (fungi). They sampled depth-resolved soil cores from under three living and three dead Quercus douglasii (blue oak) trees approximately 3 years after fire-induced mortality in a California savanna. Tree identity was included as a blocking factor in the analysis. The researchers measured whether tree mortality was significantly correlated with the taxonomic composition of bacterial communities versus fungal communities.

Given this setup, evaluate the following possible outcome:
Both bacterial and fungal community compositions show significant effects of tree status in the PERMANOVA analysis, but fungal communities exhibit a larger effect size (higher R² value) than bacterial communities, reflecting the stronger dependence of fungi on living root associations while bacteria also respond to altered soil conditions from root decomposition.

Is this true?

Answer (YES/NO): NO